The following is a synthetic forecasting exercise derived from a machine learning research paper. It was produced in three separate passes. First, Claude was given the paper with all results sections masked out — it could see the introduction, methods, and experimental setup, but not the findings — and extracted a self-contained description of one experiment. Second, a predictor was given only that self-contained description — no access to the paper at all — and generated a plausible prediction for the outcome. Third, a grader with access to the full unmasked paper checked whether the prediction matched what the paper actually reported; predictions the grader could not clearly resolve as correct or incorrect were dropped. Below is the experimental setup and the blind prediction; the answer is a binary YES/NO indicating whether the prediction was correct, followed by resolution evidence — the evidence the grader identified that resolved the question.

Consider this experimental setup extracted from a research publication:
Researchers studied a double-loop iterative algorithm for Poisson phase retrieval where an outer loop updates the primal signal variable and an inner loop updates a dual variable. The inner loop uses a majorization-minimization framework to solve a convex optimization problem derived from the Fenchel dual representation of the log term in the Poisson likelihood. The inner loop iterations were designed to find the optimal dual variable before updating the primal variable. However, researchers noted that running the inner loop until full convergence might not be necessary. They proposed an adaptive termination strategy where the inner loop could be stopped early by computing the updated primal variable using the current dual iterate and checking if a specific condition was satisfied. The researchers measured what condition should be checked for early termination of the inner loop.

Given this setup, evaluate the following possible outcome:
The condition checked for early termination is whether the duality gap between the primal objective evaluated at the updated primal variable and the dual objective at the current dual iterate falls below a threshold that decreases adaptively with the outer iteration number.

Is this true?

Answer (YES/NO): NO